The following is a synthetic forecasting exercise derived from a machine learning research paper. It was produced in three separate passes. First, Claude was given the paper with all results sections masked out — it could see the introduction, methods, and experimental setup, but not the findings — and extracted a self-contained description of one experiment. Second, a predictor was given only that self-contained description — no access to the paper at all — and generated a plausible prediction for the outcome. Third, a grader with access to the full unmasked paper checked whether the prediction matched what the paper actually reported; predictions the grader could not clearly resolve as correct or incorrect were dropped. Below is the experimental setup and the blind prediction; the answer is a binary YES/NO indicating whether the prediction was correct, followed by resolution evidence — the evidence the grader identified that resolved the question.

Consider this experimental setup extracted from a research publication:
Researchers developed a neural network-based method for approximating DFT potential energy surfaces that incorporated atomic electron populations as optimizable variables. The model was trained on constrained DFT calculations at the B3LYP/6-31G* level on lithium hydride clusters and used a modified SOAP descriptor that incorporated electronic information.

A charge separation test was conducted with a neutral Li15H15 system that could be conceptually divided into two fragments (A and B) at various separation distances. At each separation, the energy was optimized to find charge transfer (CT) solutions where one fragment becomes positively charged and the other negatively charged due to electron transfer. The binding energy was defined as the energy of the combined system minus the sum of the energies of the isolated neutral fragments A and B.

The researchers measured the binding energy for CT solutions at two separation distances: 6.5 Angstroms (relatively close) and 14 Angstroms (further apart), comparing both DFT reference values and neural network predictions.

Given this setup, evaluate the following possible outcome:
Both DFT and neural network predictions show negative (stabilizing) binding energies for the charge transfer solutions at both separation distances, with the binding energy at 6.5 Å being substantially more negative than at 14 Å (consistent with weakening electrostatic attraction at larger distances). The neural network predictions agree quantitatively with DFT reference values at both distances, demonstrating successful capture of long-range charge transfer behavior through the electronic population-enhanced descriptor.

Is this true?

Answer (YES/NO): NO